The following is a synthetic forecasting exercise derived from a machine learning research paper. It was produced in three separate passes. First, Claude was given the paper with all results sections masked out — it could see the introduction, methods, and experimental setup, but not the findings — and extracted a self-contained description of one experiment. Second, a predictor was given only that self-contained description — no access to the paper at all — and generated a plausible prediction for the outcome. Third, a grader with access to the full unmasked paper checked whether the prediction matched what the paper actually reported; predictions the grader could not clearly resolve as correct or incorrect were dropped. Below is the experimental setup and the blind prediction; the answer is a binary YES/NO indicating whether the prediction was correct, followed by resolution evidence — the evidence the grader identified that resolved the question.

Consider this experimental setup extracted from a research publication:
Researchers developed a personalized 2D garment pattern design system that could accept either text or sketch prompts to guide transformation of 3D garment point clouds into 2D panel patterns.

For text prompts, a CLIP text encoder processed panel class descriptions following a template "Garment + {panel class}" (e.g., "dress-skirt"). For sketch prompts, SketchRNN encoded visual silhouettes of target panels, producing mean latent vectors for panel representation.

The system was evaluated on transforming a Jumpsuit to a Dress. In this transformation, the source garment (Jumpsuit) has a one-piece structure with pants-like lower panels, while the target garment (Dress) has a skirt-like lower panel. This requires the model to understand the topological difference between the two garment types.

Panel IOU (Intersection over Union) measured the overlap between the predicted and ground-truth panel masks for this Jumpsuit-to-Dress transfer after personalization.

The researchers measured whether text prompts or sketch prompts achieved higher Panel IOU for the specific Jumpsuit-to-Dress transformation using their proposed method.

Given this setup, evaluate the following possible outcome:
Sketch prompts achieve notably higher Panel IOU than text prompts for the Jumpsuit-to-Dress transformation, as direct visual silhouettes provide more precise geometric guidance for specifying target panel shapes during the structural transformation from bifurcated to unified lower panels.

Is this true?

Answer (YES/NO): NO